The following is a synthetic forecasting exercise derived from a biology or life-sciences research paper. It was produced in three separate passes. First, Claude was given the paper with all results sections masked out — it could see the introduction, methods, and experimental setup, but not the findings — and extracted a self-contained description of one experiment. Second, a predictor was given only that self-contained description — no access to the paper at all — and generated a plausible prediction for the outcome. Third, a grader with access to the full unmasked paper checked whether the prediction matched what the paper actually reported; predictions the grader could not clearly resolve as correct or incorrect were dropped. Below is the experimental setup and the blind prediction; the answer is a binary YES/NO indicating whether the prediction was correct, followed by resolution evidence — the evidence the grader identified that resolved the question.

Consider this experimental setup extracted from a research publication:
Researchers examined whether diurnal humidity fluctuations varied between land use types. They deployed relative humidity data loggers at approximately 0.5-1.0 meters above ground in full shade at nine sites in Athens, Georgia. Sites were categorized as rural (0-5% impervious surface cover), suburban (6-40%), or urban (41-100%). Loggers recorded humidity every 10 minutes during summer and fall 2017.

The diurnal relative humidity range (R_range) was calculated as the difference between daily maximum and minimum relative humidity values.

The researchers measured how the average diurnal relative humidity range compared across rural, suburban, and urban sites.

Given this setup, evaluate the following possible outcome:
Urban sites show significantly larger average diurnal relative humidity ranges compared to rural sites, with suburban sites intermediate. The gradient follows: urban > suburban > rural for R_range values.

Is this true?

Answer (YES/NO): NO